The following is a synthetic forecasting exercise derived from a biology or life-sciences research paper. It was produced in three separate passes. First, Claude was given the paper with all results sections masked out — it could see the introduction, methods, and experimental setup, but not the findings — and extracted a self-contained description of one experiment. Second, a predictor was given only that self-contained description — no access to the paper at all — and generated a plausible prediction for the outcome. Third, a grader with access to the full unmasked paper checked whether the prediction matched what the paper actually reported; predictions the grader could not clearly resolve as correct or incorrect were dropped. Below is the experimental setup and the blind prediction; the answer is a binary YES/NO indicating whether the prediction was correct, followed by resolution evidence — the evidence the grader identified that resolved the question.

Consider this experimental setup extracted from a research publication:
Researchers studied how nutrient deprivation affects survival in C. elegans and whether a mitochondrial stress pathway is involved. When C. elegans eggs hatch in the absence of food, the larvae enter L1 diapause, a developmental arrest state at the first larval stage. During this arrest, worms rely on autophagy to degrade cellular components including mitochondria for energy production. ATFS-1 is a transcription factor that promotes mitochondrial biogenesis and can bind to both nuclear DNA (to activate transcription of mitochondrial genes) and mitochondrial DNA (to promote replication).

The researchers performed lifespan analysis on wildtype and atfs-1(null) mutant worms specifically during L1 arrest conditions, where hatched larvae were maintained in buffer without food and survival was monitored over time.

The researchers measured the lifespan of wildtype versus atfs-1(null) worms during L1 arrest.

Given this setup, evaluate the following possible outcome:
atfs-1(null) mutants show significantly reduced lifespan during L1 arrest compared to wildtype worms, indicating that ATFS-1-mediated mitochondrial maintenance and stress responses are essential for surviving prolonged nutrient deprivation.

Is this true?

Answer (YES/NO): NO